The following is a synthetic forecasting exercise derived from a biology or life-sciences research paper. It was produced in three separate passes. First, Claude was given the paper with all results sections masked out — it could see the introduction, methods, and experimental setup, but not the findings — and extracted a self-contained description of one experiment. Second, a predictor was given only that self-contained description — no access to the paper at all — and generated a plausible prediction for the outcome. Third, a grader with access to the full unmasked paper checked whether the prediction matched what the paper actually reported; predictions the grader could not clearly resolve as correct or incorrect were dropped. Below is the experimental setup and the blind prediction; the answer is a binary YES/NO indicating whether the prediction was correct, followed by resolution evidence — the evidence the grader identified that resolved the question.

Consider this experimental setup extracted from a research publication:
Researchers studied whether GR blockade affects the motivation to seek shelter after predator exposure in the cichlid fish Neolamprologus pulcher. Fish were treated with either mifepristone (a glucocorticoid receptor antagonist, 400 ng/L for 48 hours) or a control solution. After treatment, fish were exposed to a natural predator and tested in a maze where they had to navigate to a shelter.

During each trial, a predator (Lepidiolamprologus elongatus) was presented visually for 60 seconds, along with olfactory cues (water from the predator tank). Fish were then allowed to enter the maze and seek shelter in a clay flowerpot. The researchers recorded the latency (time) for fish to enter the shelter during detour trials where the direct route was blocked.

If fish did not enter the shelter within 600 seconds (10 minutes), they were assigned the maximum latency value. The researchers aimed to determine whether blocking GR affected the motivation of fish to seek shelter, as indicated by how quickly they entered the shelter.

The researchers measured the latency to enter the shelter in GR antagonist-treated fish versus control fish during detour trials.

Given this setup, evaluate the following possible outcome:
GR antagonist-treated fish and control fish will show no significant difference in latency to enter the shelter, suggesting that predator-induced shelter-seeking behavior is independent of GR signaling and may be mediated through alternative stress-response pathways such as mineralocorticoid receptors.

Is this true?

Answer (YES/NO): YES